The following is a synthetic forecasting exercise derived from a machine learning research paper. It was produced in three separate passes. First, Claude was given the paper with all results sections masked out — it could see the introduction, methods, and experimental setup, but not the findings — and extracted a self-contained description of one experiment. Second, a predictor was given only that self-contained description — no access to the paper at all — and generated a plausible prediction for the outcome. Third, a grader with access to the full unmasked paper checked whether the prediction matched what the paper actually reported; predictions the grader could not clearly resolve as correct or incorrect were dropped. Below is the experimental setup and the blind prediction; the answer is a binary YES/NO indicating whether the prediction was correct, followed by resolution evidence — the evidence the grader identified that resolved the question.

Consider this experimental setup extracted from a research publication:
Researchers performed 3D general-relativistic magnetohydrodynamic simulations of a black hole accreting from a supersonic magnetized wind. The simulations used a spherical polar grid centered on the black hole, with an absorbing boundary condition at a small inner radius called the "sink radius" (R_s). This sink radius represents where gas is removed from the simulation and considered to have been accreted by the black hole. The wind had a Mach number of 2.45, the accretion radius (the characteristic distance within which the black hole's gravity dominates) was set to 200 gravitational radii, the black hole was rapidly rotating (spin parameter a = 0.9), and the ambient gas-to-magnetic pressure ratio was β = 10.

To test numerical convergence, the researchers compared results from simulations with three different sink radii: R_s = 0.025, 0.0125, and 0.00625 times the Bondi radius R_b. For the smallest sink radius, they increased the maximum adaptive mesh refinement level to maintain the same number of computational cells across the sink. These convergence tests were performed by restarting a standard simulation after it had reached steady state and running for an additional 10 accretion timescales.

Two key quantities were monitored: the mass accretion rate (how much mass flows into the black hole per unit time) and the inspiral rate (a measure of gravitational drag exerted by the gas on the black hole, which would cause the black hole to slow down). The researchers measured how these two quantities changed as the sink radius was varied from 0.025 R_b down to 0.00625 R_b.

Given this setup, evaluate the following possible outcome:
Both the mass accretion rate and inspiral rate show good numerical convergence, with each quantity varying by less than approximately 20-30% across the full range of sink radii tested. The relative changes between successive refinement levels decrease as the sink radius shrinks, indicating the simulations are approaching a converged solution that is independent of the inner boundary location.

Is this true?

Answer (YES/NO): NO